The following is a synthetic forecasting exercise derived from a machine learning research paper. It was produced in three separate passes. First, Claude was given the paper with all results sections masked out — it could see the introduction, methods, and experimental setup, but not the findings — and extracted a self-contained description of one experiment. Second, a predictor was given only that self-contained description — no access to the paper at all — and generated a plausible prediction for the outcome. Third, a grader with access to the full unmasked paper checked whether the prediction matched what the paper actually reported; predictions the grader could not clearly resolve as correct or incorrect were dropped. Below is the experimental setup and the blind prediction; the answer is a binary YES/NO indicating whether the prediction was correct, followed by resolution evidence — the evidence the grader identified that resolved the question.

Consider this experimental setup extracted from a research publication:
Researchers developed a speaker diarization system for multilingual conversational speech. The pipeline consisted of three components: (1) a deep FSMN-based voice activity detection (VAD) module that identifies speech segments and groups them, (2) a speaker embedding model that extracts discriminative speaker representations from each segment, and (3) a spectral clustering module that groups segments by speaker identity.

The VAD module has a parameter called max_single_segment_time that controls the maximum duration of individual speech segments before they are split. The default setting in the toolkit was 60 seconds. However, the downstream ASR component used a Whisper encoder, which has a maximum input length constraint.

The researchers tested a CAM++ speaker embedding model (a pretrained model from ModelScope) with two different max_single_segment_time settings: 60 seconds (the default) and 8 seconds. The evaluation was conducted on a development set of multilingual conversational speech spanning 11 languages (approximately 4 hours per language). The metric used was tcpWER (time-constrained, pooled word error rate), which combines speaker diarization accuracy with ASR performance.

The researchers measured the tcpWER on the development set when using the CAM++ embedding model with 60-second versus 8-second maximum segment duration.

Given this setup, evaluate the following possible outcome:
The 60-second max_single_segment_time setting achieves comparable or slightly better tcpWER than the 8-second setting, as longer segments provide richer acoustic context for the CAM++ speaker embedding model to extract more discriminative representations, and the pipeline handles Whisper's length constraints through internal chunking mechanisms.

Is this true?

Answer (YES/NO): NO